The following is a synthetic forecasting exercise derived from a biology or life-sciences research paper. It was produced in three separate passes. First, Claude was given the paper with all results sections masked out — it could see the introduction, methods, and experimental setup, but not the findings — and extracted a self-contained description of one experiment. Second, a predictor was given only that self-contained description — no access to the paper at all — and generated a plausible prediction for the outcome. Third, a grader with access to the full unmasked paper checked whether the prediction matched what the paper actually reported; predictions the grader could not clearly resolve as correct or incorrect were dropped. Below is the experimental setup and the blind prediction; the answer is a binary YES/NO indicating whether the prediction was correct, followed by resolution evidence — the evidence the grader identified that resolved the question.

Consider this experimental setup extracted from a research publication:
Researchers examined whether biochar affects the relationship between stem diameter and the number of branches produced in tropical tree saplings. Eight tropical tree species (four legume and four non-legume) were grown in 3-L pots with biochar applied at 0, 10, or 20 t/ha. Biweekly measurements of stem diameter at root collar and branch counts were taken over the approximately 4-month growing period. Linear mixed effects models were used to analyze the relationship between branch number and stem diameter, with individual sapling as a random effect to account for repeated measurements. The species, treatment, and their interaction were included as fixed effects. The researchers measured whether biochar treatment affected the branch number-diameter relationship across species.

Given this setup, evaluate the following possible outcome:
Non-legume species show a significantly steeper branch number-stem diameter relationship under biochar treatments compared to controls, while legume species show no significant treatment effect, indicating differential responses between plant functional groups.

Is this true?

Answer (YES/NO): NO